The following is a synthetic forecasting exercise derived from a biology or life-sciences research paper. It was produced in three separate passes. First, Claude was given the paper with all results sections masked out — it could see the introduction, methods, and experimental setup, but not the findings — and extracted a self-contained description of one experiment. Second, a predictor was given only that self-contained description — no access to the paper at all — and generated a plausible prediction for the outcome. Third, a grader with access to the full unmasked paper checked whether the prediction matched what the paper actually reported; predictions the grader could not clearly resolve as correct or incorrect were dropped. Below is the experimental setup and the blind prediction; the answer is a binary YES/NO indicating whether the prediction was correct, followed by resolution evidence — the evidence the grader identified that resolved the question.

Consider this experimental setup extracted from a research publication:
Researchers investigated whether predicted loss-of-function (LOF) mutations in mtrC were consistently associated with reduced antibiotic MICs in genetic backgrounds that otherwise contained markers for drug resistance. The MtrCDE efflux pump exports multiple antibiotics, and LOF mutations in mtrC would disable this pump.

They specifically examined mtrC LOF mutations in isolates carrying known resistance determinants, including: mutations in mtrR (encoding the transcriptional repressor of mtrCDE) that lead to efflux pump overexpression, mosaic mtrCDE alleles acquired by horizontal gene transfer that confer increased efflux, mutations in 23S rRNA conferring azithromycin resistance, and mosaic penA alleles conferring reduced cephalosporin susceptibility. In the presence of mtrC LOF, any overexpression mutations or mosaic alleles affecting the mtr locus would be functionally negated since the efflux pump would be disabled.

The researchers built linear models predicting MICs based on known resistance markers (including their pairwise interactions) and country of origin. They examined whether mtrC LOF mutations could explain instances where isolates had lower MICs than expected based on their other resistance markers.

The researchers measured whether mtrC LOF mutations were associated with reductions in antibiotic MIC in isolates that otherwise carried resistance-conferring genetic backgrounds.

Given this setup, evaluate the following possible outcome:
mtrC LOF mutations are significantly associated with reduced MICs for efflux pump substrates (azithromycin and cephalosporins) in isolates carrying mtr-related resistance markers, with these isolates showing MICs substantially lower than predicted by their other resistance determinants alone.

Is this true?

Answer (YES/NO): YES